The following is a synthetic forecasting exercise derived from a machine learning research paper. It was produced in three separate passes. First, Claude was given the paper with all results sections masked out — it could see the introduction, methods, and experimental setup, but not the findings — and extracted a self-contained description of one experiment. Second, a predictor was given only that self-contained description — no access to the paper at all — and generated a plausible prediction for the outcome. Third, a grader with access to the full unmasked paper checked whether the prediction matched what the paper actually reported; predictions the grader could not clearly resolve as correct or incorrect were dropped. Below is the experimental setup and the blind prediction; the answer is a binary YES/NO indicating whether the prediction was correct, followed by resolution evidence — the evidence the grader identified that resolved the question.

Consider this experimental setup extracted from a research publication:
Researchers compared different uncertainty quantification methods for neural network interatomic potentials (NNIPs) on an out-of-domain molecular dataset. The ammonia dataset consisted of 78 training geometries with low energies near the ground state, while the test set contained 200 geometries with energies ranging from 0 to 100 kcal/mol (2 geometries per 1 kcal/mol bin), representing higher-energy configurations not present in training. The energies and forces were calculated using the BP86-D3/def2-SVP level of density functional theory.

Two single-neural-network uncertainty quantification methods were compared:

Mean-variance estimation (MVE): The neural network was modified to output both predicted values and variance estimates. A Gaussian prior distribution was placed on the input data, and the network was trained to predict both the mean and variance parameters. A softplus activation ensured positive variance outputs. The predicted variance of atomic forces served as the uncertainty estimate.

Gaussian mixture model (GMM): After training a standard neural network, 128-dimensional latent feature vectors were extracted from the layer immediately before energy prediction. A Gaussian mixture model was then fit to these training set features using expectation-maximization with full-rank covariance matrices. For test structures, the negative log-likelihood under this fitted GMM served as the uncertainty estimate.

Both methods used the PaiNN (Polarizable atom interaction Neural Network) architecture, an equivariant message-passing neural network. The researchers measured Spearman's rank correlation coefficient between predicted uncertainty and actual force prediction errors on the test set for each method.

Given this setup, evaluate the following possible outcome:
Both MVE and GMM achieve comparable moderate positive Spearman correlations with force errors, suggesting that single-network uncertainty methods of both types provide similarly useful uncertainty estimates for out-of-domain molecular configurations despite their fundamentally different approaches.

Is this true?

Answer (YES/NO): NO